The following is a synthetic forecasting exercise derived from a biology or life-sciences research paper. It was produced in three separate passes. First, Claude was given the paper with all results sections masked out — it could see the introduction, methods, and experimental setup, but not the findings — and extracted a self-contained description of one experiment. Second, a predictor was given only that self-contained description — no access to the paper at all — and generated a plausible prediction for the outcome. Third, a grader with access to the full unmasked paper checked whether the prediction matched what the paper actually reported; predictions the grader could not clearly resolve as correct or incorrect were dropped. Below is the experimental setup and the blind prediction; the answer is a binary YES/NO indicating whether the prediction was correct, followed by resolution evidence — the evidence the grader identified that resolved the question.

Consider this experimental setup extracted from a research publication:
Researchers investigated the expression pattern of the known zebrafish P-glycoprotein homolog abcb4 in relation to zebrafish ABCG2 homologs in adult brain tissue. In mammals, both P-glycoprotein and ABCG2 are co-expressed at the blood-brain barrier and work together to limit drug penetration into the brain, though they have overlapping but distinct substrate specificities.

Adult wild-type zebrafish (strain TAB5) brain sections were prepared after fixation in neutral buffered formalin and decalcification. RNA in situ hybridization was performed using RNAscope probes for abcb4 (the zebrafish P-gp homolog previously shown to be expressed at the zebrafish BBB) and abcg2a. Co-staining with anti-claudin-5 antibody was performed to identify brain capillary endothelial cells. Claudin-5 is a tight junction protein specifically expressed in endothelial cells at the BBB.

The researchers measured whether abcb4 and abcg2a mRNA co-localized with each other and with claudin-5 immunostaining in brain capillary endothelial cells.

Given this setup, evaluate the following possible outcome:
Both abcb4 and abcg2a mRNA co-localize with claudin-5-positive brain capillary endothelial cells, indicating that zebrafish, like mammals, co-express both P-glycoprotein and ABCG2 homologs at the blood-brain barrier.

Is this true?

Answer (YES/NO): YES